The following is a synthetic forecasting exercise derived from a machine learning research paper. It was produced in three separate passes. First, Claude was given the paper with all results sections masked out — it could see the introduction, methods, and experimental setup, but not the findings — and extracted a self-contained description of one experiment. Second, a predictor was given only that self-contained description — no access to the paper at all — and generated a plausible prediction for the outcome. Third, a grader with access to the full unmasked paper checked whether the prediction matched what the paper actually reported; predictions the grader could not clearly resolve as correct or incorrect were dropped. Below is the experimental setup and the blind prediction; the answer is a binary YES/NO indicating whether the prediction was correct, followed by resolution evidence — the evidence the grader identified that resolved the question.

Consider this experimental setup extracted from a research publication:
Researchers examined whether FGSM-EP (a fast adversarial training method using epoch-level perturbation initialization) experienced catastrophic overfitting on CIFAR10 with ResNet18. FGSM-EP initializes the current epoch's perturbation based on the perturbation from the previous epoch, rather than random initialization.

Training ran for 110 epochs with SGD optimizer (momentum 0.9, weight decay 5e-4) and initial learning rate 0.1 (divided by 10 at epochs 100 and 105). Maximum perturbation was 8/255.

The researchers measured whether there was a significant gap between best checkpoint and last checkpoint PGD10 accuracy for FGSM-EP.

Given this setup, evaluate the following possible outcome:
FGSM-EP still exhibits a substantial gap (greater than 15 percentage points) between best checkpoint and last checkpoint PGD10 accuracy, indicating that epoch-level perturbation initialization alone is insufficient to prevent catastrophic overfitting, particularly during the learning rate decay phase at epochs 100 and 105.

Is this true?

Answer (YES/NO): NO